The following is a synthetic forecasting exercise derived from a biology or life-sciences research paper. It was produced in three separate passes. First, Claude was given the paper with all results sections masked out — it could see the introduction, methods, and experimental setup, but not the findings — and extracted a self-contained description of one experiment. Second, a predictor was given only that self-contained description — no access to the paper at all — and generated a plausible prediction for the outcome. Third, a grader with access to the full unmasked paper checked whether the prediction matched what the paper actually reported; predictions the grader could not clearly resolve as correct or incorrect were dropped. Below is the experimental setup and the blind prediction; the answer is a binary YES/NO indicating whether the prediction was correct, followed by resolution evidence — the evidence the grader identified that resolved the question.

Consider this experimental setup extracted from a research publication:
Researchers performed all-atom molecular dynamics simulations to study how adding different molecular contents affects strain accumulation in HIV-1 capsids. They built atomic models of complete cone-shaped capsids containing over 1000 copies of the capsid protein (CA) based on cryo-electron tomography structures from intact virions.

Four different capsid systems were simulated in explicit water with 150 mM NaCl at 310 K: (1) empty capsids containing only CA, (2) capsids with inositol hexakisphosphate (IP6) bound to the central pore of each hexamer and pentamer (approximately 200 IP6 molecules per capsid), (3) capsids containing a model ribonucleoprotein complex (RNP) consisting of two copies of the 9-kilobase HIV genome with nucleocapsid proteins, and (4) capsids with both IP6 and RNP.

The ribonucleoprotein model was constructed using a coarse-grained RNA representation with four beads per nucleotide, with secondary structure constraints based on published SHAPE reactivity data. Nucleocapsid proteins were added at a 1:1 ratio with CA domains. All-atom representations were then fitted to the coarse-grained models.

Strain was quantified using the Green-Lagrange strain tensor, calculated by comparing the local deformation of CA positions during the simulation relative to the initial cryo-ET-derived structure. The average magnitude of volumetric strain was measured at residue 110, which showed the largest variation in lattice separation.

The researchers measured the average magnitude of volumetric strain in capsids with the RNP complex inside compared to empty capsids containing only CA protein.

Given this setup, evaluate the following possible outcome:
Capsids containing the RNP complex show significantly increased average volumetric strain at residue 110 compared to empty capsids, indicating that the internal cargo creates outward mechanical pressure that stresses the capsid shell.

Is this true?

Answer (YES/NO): YES